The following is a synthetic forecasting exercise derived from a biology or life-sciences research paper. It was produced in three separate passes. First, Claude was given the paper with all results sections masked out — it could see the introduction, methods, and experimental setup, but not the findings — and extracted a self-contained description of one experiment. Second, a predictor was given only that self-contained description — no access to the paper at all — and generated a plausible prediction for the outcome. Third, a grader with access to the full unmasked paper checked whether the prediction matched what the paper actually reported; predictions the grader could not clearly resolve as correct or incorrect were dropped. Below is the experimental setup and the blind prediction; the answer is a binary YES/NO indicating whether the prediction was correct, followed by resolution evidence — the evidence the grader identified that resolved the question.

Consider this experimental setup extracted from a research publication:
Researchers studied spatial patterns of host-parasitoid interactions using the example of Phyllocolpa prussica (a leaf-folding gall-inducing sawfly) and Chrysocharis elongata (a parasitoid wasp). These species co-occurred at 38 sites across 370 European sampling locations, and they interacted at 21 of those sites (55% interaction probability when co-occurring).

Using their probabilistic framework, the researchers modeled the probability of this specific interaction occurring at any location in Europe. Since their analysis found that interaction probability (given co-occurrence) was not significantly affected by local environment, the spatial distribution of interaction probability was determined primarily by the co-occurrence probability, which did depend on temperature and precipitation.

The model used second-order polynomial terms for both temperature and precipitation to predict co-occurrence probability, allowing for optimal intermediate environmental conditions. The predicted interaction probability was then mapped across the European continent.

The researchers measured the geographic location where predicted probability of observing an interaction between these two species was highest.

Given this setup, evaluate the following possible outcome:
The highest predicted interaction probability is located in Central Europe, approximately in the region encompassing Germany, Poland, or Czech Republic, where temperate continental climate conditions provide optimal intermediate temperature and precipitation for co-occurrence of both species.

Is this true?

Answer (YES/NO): YES